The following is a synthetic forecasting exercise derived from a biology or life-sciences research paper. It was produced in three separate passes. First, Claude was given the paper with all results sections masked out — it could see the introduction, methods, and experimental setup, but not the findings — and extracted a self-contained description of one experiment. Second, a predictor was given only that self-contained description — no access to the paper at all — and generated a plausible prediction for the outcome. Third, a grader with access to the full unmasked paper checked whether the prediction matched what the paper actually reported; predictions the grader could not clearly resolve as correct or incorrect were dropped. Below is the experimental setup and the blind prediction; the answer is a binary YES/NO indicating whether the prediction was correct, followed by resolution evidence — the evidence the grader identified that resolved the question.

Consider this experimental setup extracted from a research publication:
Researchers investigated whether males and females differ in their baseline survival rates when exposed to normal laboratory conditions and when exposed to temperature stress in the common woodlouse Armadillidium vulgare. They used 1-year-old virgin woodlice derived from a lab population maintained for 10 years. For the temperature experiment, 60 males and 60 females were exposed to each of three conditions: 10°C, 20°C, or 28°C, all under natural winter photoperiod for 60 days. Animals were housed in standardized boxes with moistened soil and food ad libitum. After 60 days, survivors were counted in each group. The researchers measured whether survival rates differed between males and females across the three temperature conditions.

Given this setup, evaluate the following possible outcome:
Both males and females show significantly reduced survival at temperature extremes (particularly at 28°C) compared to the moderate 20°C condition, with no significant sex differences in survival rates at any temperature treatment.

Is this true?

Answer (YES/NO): NO